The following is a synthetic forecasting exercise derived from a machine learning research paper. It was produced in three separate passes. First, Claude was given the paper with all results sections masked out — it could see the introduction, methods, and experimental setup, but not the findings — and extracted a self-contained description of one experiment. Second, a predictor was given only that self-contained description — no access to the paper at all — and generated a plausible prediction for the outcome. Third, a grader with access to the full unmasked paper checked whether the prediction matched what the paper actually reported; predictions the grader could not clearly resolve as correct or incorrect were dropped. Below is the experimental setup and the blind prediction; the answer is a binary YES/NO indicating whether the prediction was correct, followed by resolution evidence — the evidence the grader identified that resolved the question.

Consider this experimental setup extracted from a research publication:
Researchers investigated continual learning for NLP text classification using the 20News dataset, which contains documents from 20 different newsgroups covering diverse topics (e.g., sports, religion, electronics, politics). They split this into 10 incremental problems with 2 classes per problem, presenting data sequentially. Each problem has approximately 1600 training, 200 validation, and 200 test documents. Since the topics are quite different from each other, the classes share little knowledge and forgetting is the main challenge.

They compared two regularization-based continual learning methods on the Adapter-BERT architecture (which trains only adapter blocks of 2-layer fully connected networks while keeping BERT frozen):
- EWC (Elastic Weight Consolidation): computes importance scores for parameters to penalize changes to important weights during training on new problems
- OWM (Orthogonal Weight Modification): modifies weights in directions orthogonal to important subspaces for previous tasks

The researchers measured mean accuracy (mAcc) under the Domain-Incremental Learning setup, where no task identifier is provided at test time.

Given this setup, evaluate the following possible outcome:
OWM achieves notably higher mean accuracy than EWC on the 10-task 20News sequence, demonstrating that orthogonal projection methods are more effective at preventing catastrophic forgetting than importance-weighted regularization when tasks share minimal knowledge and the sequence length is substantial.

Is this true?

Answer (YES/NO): YES